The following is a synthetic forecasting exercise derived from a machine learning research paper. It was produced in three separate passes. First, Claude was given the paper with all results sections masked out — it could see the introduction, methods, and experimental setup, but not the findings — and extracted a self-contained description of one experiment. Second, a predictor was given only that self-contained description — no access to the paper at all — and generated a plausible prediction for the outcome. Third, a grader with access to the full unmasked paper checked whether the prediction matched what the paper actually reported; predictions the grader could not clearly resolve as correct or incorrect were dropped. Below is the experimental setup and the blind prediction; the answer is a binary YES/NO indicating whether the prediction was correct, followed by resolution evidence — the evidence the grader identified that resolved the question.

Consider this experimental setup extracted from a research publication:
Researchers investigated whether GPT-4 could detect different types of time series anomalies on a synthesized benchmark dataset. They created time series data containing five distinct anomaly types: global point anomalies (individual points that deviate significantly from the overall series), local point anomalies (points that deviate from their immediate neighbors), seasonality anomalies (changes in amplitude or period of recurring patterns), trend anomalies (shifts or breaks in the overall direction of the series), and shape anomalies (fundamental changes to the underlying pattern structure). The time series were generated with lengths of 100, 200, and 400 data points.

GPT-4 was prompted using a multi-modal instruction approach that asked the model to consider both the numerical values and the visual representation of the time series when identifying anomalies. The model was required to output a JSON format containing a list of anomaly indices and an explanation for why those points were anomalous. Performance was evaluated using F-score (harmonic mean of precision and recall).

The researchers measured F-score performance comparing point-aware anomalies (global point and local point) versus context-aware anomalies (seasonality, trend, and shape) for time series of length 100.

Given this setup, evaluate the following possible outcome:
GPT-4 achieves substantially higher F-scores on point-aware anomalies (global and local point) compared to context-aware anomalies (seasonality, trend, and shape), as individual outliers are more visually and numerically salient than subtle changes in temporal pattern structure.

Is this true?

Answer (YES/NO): YES